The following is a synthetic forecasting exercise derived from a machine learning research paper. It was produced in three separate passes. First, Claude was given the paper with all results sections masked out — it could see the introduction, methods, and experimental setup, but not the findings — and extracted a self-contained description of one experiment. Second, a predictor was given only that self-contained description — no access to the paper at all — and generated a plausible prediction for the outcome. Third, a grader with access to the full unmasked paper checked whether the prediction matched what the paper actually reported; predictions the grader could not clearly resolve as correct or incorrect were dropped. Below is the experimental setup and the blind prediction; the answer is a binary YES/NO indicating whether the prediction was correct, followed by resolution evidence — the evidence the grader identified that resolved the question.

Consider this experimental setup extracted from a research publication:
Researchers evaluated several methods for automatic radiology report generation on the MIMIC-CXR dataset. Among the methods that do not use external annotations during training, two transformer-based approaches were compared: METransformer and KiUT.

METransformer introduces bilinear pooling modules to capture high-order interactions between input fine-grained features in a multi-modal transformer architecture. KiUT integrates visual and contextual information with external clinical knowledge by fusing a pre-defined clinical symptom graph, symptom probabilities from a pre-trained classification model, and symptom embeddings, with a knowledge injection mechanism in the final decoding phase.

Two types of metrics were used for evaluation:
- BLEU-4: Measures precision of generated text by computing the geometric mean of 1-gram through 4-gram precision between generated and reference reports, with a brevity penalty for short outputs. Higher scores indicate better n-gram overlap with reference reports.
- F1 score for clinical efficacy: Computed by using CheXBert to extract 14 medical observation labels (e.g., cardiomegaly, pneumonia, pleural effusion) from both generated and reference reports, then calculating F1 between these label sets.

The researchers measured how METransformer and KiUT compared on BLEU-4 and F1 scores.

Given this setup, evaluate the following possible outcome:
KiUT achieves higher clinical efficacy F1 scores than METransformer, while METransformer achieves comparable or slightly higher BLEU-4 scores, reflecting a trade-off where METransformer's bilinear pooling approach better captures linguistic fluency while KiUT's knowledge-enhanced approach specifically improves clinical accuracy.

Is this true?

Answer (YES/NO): YES